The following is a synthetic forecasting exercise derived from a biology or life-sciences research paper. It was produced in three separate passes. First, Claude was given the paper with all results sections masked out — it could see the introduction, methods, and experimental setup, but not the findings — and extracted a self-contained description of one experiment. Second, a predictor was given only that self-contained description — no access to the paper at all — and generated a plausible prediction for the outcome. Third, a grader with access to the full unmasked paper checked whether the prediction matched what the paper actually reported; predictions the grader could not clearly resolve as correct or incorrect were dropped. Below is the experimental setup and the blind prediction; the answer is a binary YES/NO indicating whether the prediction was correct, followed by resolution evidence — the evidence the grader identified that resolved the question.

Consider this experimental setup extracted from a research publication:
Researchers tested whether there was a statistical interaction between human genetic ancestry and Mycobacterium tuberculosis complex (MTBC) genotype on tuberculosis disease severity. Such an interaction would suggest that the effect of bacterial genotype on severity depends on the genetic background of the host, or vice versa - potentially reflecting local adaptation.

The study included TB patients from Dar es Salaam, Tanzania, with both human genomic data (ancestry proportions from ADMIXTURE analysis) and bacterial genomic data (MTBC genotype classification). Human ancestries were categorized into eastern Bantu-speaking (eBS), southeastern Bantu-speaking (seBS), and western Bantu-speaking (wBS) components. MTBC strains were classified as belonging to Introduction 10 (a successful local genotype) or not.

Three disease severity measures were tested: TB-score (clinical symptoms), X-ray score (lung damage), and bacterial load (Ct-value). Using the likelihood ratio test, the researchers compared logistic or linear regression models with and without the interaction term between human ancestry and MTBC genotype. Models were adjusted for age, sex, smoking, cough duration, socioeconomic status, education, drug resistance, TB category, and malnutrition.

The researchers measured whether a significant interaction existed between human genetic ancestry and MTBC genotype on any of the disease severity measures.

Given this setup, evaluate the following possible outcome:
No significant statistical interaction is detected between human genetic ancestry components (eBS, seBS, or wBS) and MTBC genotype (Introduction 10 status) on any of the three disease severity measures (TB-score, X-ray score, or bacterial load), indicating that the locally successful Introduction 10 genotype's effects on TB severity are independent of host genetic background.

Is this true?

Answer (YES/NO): YES